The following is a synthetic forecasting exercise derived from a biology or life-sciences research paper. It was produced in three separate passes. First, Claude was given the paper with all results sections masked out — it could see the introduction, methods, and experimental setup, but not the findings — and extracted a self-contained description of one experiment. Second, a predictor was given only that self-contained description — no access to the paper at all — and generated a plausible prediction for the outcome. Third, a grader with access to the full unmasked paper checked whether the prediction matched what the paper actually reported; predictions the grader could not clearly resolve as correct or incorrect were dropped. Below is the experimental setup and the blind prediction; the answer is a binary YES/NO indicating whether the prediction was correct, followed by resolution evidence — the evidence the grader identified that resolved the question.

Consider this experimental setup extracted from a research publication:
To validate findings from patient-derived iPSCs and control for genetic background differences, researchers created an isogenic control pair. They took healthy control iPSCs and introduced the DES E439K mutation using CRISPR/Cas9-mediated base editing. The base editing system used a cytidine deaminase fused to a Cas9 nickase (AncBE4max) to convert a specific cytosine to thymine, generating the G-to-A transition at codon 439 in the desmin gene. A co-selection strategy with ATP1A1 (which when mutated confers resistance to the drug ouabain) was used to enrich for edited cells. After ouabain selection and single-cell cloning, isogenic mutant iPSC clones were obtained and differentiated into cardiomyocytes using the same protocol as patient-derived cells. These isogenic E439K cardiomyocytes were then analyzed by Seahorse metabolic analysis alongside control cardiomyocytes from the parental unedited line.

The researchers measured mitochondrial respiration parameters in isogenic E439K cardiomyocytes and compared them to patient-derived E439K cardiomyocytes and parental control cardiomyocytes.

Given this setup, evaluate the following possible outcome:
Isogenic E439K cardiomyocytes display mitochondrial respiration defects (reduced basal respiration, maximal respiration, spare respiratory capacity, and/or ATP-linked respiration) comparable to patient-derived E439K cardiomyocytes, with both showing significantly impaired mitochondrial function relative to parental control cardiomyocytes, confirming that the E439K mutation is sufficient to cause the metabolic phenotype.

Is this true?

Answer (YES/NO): YES